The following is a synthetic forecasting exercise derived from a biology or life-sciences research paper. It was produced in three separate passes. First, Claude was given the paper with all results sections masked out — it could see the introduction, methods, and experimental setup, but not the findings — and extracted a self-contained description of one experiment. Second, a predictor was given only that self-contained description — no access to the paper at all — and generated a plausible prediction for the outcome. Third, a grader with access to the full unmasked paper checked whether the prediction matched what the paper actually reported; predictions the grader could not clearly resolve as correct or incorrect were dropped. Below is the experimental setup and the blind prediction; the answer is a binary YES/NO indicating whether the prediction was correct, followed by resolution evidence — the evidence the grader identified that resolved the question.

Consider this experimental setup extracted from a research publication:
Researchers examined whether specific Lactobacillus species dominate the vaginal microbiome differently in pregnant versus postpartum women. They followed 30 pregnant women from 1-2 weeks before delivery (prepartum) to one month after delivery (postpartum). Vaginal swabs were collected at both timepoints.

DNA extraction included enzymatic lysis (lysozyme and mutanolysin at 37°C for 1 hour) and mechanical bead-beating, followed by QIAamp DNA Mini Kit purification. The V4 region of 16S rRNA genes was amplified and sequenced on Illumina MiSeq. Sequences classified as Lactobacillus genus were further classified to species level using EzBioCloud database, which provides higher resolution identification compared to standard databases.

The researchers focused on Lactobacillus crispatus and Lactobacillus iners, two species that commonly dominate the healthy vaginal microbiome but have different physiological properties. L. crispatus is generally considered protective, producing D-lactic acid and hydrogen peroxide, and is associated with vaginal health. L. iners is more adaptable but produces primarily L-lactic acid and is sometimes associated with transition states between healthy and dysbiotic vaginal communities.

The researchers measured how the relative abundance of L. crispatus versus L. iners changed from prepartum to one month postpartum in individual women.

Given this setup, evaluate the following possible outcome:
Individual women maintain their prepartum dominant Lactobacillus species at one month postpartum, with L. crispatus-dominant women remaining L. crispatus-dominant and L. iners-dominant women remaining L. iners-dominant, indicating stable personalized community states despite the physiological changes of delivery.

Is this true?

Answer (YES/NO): NO